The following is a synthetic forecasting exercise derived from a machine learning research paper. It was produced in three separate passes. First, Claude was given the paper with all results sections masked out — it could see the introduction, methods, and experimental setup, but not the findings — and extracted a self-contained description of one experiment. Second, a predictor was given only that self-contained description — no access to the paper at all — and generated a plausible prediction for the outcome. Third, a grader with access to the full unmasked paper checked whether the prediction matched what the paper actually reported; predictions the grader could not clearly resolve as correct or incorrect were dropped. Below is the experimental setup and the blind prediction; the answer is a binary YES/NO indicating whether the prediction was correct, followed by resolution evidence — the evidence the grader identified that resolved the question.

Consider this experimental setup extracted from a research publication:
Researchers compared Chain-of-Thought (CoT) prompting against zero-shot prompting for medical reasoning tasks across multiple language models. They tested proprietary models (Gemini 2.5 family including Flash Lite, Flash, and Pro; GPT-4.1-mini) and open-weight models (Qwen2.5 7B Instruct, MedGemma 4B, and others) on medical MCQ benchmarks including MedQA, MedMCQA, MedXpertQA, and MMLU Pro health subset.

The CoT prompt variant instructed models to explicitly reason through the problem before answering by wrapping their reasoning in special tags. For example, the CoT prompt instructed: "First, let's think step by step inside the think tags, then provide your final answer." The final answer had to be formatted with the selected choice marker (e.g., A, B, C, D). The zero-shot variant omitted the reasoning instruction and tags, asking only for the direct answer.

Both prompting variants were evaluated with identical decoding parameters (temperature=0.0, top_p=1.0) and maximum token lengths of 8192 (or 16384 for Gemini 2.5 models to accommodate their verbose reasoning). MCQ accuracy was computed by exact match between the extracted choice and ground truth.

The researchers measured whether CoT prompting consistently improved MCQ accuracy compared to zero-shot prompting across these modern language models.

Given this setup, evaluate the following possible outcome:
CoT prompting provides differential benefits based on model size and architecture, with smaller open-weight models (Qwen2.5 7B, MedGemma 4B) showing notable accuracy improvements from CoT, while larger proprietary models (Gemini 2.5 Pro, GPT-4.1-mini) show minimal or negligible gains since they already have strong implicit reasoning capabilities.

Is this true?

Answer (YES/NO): NO